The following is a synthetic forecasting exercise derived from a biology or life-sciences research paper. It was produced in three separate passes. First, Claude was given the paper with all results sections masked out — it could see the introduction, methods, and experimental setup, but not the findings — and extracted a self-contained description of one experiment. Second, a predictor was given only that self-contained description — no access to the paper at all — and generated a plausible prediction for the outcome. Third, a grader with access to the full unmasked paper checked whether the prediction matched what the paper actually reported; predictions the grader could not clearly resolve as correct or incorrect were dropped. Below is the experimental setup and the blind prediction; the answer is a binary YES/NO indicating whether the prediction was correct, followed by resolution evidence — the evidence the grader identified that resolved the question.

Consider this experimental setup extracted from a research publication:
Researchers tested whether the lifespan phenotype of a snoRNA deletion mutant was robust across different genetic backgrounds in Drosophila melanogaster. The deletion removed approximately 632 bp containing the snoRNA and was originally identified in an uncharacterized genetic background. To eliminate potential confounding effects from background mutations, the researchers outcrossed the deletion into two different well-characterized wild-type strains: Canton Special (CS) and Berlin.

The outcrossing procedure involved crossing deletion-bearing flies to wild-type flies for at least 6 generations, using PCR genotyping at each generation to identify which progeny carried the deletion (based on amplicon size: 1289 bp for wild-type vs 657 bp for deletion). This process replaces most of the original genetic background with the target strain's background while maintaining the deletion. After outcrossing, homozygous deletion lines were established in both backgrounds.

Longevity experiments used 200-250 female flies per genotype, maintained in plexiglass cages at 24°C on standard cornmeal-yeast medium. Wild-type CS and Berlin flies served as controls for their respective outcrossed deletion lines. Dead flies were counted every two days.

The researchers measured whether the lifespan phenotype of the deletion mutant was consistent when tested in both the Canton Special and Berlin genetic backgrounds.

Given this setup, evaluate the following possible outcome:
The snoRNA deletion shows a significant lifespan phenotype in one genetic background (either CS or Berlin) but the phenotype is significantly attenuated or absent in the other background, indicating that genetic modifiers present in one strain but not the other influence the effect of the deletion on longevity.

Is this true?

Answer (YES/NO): NO